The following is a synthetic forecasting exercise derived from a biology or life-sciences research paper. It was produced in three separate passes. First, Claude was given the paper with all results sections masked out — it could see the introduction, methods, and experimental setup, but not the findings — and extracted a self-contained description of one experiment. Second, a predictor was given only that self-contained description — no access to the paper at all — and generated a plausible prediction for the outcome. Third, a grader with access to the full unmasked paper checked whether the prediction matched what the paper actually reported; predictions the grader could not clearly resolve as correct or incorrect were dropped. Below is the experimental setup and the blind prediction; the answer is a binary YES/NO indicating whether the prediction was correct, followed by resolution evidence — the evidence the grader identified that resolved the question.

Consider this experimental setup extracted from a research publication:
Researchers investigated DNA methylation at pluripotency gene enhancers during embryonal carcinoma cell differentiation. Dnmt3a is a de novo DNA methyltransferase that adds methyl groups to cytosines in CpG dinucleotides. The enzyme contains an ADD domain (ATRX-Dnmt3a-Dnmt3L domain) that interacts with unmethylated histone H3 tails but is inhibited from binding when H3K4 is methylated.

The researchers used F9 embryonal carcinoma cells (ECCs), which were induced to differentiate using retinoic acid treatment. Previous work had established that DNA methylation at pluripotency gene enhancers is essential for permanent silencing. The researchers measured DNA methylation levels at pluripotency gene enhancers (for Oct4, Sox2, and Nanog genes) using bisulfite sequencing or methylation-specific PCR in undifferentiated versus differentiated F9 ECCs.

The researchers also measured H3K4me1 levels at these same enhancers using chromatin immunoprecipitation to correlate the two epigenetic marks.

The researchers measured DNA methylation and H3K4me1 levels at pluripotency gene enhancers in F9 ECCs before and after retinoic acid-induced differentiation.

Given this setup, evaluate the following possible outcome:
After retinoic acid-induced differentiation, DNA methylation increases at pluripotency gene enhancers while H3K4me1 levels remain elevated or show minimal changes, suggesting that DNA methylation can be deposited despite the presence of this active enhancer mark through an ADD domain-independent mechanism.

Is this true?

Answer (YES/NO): NO